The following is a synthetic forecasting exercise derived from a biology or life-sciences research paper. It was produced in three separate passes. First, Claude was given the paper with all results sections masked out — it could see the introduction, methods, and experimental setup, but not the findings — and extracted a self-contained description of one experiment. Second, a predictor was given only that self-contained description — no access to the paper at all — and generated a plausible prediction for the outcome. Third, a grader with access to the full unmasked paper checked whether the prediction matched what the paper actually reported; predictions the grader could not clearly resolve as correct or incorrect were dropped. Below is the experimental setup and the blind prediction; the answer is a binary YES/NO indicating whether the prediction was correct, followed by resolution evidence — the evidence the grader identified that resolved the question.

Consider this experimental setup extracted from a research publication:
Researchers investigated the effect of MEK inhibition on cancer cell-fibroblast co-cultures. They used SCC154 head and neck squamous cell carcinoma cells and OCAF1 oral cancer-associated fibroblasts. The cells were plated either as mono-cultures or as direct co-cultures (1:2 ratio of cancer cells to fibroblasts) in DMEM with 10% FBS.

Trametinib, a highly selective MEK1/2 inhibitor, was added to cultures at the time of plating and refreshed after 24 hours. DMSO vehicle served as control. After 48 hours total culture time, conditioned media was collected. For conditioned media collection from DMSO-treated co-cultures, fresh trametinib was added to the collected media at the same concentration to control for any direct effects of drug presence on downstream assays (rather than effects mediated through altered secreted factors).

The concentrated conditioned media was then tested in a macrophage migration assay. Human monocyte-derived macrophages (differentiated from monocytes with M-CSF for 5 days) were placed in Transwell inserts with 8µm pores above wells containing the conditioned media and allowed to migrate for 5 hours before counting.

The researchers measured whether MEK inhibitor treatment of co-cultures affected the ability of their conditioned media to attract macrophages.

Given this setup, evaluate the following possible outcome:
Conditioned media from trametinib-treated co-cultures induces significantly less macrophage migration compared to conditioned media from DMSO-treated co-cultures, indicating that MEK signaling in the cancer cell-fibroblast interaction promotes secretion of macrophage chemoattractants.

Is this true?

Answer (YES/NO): YES